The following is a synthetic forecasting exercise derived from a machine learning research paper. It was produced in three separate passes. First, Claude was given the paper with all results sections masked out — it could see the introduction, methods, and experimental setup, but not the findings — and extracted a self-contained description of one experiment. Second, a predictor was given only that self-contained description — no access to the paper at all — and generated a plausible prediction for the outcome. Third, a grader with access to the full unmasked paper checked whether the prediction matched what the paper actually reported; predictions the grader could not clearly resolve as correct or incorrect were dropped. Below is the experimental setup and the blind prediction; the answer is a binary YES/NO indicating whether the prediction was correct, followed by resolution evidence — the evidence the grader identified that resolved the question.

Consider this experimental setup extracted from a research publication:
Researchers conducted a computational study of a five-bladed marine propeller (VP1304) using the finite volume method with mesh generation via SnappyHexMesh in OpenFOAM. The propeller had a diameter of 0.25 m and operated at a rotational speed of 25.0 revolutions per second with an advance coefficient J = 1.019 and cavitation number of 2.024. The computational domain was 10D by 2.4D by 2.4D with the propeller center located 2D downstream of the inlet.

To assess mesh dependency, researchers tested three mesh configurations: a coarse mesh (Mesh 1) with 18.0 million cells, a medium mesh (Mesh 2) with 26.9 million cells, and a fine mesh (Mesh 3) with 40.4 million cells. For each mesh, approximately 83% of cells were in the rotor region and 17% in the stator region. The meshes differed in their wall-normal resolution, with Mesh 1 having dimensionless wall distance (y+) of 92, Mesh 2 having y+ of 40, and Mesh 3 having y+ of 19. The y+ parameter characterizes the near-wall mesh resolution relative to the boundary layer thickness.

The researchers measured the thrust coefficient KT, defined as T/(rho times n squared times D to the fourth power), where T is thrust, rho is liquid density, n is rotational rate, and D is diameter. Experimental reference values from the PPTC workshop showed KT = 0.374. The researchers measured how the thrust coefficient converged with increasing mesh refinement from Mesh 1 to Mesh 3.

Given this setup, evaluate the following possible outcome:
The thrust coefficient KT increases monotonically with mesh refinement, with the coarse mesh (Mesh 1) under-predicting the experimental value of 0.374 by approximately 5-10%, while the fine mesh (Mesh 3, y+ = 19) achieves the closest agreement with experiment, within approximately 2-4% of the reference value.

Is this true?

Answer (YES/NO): NO